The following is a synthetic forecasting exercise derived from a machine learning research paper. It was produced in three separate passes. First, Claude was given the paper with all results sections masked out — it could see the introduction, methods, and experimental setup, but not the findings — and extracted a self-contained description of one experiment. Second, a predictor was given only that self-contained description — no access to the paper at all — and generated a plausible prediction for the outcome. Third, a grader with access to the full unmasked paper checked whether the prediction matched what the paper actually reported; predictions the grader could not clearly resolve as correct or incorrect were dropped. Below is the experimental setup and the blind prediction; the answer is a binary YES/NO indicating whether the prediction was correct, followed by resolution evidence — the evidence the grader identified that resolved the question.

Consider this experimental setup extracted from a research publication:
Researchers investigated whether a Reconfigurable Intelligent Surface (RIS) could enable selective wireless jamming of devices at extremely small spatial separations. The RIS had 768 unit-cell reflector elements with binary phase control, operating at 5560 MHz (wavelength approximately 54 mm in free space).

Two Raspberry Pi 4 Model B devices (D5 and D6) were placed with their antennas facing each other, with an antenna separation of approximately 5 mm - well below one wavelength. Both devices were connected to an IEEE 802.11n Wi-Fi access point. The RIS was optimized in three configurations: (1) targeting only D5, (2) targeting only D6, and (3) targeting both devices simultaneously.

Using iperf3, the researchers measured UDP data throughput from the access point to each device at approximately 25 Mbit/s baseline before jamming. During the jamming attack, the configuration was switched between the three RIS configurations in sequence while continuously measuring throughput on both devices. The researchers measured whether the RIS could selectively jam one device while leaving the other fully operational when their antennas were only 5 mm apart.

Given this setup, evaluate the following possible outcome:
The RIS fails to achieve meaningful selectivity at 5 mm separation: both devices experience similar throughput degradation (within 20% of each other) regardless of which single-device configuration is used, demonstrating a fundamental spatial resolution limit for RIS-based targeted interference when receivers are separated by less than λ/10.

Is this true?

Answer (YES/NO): NO